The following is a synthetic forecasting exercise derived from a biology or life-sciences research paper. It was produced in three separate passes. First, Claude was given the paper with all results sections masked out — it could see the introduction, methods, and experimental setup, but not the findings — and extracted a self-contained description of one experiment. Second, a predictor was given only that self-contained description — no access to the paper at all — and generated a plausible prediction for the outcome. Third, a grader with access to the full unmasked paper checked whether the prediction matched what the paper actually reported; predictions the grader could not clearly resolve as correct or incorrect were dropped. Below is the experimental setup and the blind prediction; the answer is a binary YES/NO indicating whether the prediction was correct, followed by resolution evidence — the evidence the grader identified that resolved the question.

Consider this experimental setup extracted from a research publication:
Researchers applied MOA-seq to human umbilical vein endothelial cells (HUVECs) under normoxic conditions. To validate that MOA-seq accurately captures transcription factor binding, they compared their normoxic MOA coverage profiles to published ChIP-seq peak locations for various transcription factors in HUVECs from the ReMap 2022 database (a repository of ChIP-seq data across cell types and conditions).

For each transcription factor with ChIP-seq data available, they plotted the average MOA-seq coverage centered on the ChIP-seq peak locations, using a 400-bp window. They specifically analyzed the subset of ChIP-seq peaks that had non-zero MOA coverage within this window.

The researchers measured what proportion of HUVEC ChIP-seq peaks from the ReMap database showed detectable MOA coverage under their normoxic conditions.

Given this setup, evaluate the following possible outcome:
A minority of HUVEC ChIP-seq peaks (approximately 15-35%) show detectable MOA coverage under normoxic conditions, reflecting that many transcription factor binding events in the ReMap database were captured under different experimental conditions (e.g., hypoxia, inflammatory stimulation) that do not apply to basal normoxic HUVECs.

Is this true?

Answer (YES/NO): YES